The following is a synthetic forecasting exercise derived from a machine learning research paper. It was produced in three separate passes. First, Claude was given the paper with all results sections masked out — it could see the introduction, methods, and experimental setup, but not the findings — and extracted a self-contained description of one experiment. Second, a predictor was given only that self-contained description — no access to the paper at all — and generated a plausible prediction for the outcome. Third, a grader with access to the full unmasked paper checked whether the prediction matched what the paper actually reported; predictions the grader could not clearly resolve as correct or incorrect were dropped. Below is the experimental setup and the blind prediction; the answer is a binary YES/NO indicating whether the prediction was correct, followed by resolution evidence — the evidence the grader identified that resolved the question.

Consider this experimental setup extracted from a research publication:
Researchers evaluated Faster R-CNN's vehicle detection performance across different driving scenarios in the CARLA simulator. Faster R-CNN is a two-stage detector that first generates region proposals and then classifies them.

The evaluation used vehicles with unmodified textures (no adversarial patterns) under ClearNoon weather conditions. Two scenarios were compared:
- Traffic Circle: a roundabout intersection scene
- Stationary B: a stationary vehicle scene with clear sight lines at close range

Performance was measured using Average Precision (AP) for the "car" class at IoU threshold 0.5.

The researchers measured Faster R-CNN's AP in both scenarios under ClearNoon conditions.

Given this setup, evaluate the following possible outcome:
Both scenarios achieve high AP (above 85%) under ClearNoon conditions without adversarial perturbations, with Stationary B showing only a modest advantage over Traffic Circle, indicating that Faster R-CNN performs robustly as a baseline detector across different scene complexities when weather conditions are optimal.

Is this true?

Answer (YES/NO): NO